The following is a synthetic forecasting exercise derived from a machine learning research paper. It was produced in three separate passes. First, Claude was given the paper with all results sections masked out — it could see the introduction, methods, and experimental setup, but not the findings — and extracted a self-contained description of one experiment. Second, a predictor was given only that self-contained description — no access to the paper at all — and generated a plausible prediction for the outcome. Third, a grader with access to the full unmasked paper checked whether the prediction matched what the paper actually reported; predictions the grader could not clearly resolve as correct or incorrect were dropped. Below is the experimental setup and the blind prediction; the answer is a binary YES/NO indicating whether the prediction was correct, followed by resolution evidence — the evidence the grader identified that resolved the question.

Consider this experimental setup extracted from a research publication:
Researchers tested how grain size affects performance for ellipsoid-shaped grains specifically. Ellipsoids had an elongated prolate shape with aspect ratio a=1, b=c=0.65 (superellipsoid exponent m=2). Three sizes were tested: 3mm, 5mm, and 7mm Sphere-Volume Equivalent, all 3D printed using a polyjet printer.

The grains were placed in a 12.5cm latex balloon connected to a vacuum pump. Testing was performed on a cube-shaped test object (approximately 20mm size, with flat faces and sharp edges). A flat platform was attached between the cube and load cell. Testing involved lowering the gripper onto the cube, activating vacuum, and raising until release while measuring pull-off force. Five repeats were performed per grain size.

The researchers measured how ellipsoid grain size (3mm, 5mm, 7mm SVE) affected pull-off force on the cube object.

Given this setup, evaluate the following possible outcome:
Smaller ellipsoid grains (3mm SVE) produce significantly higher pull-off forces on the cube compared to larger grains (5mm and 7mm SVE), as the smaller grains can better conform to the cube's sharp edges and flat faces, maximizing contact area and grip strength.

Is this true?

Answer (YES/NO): YES